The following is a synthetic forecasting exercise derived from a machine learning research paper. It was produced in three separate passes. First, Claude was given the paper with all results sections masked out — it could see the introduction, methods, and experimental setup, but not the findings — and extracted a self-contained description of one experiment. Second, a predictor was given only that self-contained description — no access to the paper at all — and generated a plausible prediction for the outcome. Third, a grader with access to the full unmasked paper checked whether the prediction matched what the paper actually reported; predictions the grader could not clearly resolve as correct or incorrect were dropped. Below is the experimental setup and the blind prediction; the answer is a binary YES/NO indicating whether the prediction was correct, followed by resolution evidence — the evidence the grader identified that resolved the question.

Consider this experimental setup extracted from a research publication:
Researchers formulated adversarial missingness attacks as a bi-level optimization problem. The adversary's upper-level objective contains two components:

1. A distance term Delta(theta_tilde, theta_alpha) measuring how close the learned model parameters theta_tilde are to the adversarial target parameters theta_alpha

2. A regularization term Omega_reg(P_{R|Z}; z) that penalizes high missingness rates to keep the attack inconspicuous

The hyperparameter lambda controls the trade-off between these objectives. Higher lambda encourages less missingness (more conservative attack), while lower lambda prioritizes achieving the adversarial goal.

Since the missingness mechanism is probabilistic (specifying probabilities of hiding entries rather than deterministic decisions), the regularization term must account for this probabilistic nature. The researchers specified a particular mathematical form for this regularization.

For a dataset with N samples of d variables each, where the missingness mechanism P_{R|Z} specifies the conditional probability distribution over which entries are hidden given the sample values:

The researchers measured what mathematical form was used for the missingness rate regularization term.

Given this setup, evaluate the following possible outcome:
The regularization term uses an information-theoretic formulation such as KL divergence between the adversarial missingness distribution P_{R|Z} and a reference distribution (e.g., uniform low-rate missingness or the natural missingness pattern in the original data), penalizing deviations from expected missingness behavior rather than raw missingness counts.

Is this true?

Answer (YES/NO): NO